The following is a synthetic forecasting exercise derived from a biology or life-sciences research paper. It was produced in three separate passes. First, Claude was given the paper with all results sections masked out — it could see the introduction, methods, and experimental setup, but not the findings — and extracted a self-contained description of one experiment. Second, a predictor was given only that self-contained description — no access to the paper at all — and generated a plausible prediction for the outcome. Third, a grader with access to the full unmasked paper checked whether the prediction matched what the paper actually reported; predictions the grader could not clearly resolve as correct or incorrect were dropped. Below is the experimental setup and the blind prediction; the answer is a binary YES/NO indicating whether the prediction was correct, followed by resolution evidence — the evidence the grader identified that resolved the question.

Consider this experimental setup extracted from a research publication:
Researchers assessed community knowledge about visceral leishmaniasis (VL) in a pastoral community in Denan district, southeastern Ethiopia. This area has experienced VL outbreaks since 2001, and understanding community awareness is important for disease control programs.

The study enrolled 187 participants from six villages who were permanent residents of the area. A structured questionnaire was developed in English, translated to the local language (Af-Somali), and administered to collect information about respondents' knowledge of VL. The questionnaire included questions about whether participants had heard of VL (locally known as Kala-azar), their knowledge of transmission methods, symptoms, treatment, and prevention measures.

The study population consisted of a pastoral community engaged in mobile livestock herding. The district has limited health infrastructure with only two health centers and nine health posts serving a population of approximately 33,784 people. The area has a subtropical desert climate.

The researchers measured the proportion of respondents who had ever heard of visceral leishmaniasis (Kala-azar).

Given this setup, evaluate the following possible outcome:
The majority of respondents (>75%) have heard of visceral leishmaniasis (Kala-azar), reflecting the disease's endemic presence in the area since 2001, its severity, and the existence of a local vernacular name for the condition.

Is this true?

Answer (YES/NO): NO